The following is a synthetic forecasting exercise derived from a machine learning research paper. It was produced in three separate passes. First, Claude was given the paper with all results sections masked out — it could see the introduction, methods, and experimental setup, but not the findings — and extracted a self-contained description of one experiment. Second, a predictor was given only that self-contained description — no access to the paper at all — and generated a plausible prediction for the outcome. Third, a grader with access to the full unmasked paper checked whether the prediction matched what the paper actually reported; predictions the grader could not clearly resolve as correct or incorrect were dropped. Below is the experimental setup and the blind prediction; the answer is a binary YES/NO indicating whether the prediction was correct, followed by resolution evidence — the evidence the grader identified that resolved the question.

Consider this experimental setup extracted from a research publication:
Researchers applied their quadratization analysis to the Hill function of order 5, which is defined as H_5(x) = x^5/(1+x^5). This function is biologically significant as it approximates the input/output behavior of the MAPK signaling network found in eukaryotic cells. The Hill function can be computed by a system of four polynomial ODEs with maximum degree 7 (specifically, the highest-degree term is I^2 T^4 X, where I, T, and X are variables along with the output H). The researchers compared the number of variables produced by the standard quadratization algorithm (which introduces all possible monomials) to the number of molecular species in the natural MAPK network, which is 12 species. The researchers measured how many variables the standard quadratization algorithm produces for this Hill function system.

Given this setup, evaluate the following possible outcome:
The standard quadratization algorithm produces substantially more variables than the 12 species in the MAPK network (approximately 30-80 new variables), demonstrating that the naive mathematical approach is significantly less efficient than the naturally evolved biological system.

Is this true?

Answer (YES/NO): NO